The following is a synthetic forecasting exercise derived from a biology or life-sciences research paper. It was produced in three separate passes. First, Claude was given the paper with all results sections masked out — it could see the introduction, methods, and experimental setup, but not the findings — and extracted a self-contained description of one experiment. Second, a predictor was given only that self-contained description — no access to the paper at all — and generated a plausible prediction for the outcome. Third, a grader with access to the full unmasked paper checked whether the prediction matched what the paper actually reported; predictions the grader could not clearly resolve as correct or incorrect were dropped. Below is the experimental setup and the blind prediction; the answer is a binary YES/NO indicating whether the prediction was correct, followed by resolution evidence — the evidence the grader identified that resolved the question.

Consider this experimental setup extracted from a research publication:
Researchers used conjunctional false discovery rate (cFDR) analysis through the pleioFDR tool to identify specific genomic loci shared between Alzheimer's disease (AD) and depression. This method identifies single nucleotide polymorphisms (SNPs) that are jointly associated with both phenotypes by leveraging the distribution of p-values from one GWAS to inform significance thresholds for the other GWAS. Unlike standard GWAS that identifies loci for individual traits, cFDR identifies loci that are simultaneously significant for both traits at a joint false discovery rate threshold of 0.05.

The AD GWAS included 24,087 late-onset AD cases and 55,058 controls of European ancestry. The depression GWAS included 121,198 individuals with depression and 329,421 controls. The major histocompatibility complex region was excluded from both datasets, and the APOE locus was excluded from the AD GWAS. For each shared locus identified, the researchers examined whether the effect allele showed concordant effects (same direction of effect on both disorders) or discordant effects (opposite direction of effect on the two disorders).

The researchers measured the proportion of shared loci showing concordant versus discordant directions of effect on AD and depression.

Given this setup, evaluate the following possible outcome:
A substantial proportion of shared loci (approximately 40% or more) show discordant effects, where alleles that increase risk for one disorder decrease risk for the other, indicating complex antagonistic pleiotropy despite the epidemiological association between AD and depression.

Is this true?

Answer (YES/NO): YES